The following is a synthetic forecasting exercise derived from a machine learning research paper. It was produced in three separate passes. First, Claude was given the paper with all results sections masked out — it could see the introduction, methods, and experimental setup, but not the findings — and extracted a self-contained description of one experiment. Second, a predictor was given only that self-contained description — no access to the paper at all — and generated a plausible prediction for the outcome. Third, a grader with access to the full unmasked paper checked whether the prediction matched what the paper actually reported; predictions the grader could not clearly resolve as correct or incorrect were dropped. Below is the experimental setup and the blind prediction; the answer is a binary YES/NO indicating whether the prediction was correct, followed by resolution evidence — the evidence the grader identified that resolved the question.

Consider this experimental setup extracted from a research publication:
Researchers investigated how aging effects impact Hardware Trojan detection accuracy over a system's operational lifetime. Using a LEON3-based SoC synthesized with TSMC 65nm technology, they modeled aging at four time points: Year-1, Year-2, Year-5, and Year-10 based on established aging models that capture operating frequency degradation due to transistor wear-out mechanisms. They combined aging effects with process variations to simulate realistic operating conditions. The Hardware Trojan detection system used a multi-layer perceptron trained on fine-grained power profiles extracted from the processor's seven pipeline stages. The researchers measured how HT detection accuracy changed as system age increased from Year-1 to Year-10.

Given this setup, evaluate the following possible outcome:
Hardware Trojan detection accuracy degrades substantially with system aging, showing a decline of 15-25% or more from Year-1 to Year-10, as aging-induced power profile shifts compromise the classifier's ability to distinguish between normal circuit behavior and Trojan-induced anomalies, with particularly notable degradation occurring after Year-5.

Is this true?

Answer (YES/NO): NO